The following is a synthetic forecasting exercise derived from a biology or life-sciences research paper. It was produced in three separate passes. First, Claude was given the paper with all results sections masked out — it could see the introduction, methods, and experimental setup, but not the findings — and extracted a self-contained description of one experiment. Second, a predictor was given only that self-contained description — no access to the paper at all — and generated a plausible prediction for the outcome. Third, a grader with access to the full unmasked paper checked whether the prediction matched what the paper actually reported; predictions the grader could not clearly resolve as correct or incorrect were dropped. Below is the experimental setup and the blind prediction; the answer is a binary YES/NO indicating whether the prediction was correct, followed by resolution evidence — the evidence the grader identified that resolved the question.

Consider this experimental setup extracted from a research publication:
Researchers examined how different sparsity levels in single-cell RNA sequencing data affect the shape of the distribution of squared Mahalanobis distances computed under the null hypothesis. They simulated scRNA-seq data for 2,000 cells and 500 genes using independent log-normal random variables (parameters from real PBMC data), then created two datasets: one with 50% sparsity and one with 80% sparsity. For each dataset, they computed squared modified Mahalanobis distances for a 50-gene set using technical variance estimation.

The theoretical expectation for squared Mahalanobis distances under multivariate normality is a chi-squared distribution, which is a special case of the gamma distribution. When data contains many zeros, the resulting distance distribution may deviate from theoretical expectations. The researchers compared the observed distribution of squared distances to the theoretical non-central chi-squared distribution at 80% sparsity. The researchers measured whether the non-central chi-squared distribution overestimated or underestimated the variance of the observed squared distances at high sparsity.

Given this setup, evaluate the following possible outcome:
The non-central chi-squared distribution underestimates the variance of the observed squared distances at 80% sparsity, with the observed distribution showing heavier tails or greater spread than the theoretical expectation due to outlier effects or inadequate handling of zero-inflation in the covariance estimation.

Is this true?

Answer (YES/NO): YES